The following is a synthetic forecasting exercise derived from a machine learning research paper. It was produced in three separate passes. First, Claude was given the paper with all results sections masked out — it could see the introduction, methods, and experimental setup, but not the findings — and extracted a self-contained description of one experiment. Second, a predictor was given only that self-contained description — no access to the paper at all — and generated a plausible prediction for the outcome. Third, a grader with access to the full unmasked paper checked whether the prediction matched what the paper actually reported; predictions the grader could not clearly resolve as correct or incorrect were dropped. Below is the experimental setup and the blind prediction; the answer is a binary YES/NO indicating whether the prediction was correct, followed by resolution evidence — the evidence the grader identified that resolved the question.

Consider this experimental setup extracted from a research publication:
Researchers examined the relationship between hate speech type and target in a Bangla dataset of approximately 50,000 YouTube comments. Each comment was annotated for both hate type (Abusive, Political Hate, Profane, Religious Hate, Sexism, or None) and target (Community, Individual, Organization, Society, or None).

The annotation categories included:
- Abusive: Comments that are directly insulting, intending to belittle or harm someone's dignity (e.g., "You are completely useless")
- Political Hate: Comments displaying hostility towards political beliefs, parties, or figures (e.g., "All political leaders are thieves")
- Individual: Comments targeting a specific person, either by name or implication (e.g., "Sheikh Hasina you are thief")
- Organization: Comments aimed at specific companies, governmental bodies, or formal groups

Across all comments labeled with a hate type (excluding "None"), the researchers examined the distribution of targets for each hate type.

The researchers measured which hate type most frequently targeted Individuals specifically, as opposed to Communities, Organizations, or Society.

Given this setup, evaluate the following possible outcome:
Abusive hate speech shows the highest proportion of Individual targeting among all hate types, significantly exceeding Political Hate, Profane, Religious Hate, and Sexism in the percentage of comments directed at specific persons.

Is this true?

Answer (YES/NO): NO